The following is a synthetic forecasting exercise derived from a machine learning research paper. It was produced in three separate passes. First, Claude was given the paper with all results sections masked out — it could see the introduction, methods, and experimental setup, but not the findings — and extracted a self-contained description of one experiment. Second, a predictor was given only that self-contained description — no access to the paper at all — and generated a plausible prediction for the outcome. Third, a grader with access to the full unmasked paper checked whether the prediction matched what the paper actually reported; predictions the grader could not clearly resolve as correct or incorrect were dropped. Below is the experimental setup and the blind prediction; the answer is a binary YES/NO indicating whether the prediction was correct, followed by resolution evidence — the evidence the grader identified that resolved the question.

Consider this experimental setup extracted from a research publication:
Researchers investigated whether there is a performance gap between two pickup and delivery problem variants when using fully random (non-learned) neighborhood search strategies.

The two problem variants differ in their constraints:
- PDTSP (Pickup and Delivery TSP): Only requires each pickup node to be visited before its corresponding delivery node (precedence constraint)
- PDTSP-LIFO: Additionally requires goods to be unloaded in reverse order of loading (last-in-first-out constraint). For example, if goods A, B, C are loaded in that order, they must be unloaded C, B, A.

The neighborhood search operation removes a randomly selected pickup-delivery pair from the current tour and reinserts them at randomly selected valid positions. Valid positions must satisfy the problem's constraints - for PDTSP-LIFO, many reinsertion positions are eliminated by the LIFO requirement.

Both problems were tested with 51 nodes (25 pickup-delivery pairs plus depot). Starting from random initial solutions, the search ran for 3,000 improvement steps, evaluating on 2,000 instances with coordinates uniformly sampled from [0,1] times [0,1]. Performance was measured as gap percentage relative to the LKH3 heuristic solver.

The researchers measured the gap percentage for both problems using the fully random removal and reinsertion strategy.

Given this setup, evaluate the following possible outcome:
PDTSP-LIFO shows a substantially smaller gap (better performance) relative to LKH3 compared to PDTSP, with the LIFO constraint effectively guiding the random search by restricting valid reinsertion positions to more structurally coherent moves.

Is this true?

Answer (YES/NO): YES